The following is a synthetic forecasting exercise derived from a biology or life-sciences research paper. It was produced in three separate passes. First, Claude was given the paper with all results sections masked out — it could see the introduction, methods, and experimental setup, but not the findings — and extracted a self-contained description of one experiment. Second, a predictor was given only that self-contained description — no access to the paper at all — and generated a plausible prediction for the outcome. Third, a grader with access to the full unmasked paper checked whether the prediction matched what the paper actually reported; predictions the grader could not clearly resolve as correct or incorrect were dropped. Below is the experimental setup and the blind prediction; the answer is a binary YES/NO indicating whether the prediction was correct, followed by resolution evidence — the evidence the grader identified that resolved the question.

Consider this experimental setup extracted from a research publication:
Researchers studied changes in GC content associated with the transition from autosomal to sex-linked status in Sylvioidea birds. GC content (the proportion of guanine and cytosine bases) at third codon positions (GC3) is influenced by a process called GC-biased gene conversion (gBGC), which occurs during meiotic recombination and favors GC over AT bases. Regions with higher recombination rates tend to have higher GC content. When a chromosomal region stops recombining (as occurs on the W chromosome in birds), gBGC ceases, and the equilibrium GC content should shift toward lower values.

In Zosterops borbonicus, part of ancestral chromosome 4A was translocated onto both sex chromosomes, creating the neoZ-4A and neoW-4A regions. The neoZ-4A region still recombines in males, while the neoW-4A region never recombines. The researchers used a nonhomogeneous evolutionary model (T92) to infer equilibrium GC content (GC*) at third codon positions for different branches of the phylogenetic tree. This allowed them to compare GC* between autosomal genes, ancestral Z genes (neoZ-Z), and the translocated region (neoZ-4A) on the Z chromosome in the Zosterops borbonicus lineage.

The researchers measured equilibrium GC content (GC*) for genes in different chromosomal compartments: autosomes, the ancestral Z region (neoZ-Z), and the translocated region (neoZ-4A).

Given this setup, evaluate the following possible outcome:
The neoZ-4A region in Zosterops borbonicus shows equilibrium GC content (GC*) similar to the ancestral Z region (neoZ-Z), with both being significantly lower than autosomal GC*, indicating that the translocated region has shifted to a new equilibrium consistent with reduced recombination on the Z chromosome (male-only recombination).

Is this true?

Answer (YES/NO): NO